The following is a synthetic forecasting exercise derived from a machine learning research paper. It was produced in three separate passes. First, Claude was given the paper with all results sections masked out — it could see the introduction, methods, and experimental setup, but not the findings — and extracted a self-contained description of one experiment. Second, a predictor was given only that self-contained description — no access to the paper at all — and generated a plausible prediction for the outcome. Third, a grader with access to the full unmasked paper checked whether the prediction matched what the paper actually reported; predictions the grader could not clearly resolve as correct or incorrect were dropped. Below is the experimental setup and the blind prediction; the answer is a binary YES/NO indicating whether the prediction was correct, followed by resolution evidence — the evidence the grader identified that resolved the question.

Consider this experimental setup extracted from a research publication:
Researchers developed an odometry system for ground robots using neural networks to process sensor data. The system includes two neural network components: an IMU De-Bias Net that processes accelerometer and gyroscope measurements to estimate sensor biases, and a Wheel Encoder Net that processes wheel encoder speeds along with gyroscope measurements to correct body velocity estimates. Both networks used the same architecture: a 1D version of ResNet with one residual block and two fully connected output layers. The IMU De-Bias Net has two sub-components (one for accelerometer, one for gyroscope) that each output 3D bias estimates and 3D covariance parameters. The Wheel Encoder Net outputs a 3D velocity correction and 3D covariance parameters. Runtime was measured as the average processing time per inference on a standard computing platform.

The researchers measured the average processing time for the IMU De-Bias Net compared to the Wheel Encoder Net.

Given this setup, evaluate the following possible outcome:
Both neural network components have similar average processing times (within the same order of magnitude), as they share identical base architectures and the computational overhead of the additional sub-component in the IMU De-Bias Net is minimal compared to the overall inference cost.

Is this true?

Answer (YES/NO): YES